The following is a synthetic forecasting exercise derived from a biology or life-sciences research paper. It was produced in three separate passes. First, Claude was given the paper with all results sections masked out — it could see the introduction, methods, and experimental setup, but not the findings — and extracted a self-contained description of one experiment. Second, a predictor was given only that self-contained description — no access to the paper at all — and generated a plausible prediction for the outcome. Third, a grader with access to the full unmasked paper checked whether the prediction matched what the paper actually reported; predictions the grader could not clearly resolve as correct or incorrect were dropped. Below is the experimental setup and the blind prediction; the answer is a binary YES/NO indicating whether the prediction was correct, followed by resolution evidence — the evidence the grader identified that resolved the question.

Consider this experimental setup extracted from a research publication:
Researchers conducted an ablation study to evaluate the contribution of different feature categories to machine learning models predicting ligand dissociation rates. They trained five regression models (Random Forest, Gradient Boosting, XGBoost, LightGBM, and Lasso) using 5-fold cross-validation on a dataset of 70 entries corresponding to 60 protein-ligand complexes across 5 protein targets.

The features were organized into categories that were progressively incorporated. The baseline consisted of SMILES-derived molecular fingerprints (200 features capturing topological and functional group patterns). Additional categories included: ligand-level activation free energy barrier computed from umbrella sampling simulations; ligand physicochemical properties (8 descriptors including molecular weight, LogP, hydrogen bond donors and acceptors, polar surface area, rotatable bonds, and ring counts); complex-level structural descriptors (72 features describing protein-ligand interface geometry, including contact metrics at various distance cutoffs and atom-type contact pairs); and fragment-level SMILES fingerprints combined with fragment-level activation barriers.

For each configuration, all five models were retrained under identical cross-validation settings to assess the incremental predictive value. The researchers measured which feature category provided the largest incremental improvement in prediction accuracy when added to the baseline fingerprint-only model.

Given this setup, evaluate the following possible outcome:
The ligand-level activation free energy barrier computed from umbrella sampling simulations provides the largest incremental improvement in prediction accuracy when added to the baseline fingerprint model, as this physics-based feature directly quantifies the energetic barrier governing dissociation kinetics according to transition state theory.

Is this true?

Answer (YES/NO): YES